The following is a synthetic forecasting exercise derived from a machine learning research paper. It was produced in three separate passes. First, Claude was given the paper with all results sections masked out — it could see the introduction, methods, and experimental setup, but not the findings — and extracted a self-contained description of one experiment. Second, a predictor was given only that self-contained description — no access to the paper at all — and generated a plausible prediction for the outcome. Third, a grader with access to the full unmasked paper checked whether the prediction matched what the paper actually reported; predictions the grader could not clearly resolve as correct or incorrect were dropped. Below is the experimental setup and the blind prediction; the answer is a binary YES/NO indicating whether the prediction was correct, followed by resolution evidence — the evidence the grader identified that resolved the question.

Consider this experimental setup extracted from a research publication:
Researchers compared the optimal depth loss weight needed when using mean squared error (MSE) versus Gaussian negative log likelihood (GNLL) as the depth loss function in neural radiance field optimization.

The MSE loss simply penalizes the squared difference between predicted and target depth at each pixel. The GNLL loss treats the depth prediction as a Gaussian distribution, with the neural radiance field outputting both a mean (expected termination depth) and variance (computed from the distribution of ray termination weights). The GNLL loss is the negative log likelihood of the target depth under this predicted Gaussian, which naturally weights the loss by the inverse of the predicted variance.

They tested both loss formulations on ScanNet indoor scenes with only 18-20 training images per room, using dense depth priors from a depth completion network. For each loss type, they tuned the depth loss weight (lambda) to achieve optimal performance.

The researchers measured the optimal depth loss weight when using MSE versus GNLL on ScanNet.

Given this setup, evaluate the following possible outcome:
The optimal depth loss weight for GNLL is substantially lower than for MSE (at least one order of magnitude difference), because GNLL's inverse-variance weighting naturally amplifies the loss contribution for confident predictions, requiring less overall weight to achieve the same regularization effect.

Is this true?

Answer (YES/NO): YES